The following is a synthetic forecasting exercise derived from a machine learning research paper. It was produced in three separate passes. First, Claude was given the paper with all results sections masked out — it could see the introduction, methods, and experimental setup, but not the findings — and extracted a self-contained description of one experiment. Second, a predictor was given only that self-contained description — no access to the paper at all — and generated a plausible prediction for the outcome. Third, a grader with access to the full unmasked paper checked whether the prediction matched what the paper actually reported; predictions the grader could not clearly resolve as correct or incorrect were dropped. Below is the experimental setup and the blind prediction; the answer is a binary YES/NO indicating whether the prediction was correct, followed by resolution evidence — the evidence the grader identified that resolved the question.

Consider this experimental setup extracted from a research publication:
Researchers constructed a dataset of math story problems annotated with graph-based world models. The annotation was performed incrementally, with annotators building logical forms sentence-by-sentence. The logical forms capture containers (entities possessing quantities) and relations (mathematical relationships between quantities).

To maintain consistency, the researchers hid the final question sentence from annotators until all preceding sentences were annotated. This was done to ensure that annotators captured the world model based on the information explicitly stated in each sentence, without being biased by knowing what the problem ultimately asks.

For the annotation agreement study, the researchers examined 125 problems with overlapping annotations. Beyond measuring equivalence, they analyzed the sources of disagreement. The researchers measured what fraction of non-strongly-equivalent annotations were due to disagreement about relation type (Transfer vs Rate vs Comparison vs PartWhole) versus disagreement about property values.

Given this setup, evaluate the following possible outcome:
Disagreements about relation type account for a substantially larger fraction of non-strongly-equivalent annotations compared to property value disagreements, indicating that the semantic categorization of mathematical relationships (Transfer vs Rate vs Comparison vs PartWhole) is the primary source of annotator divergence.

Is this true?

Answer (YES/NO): NO